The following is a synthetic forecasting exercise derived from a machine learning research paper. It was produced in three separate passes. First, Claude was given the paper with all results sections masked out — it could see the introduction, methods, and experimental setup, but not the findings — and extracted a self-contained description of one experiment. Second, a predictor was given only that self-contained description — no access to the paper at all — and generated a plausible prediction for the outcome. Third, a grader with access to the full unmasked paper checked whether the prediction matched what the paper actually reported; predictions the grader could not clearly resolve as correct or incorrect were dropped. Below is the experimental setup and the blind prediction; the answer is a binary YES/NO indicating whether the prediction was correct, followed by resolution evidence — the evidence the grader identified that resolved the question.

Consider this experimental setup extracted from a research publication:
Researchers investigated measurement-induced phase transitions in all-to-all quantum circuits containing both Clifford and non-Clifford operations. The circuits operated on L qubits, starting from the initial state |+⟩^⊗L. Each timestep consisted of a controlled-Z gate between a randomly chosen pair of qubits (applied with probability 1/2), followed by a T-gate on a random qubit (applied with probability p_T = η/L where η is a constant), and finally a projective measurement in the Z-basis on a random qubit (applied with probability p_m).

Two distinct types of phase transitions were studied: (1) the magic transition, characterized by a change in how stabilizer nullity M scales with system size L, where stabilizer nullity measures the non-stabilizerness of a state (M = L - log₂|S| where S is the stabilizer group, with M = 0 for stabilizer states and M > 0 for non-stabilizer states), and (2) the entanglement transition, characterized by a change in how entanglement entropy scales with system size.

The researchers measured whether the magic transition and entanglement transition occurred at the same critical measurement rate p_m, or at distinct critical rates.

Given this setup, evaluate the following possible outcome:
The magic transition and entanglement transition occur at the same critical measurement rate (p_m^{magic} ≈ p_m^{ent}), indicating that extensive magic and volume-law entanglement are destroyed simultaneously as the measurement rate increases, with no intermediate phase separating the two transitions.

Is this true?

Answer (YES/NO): NO